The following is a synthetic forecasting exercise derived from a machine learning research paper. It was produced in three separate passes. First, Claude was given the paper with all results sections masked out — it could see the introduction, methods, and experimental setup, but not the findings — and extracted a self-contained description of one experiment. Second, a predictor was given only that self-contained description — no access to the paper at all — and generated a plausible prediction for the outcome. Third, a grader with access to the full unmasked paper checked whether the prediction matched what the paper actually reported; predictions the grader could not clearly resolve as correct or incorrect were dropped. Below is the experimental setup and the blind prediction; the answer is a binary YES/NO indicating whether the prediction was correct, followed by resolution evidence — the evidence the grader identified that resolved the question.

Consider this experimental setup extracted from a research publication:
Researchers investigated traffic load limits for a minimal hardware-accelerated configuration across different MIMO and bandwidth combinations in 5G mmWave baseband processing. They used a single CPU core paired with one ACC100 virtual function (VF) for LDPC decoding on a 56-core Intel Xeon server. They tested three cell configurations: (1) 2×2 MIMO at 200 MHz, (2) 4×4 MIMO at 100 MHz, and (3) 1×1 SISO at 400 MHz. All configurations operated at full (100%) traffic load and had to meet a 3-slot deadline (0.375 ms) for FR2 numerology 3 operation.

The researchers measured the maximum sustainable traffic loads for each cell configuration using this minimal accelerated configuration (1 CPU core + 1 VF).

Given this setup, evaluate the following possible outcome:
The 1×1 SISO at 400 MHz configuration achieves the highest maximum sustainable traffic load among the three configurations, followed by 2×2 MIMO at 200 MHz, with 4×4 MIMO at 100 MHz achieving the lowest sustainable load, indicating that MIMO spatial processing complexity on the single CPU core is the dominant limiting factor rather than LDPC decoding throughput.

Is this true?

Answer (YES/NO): YES